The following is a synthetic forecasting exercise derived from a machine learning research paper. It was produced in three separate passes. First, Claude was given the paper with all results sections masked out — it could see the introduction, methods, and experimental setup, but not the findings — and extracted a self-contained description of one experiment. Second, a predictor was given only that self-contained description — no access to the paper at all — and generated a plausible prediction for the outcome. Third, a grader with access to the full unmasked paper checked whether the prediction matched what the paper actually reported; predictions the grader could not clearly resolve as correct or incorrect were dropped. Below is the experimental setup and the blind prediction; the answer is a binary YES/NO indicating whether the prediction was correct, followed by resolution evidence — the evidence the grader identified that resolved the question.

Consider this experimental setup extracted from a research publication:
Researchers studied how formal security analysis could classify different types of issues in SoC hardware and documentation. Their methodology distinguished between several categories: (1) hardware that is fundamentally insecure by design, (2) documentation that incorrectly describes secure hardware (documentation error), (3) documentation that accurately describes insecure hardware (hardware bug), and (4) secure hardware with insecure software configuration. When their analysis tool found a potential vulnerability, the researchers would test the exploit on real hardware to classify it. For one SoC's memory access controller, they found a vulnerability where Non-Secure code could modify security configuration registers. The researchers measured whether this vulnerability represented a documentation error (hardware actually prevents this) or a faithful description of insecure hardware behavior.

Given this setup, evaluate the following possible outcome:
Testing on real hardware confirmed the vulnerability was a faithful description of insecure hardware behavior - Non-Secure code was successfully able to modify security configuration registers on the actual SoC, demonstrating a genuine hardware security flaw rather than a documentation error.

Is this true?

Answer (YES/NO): YES